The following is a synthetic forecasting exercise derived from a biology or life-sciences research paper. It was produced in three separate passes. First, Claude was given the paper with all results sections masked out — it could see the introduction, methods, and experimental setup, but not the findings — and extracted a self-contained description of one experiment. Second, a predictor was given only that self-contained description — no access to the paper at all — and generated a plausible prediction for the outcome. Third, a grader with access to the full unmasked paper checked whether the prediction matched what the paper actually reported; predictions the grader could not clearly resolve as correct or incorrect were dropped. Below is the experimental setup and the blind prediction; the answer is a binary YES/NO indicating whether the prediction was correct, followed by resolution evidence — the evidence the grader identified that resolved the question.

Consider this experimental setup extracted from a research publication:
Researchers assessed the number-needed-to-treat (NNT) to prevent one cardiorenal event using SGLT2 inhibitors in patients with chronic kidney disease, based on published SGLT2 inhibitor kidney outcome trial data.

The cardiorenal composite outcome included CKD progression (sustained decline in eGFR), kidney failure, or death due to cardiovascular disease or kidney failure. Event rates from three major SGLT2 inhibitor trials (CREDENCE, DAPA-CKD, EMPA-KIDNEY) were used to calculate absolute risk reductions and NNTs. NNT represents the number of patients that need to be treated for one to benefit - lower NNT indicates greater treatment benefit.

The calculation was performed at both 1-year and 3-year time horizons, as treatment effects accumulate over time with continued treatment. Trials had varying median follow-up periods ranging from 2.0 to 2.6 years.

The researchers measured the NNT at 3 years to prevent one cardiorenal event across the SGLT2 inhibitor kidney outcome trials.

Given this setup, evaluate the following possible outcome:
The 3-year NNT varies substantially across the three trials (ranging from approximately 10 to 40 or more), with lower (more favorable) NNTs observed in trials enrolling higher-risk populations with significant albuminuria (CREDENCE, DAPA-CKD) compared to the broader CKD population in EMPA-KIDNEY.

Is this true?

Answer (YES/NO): NO